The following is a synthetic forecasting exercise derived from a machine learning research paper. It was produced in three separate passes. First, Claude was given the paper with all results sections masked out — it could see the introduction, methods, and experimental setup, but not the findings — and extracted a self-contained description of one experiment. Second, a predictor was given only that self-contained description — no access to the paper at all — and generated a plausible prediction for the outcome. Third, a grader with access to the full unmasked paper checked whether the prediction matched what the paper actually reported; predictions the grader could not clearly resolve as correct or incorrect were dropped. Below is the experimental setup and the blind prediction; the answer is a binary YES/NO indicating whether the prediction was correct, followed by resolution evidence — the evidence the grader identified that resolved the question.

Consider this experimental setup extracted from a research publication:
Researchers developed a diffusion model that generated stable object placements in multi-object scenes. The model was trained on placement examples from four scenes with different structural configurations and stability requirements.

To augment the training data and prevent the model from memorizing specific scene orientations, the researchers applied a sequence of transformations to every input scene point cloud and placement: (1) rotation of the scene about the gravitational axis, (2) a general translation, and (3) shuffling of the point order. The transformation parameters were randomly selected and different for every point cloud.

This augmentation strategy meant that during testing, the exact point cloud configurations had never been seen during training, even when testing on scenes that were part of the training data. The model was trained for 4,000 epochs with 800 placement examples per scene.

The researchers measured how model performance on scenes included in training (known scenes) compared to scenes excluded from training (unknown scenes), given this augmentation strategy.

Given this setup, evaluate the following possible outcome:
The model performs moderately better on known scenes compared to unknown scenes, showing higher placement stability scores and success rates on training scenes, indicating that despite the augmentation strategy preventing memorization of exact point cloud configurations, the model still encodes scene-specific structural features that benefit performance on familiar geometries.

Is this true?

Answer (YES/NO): NO